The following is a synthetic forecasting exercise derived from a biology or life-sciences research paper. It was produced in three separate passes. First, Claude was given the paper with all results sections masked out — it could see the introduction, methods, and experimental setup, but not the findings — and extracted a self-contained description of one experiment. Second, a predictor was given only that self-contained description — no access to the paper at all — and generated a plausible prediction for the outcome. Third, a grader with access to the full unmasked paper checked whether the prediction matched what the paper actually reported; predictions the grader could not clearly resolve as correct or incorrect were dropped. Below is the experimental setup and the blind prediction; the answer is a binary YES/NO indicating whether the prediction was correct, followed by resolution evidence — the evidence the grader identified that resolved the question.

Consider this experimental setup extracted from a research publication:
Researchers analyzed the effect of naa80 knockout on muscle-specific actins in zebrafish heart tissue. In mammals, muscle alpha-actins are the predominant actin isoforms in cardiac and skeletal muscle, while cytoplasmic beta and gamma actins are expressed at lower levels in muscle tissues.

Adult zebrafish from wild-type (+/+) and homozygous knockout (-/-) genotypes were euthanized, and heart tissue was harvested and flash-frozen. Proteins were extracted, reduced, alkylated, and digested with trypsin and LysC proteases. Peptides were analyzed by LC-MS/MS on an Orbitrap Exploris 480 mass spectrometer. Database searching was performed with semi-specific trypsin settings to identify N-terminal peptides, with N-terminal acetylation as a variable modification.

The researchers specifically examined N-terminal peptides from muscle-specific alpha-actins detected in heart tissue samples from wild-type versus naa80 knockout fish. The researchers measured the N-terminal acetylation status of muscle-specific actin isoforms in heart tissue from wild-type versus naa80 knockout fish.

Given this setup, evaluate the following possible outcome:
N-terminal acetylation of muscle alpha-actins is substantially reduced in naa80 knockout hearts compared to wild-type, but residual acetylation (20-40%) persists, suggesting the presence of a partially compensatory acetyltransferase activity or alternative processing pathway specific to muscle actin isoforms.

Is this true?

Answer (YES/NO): NO